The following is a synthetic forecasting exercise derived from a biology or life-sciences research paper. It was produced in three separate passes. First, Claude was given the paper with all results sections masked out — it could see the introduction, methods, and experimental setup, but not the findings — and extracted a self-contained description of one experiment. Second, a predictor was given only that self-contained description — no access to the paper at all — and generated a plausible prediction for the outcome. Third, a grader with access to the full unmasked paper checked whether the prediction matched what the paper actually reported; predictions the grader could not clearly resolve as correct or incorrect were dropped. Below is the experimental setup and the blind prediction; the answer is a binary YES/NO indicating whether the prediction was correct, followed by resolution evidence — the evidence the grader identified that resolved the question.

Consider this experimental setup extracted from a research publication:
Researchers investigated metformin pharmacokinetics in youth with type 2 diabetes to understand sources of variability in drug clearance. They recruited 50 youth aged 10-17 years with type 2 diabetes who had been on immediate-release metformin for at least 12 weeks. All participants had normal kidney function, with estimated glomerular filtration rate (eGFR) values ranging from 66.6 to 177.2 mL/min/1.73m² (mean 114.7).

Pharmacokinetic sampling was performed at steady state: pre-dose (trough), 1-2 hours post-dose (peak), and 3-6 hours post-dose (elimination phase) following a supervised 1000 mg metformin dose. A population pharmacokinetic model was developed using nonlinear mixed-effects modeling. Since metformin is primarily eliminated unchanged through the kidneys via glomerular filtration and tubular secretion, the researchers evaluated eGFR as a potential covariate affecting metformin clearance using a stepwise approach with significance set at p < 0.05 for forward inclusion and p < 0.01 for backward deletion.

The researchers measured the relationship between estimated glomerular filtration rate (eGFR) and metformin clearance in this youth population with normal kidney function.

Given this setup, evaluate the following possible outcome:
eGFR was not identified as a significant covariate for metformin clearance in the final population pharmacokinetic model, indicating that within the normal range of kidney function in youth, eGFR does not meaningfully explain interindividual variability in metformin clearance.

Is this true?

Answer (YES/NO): NO